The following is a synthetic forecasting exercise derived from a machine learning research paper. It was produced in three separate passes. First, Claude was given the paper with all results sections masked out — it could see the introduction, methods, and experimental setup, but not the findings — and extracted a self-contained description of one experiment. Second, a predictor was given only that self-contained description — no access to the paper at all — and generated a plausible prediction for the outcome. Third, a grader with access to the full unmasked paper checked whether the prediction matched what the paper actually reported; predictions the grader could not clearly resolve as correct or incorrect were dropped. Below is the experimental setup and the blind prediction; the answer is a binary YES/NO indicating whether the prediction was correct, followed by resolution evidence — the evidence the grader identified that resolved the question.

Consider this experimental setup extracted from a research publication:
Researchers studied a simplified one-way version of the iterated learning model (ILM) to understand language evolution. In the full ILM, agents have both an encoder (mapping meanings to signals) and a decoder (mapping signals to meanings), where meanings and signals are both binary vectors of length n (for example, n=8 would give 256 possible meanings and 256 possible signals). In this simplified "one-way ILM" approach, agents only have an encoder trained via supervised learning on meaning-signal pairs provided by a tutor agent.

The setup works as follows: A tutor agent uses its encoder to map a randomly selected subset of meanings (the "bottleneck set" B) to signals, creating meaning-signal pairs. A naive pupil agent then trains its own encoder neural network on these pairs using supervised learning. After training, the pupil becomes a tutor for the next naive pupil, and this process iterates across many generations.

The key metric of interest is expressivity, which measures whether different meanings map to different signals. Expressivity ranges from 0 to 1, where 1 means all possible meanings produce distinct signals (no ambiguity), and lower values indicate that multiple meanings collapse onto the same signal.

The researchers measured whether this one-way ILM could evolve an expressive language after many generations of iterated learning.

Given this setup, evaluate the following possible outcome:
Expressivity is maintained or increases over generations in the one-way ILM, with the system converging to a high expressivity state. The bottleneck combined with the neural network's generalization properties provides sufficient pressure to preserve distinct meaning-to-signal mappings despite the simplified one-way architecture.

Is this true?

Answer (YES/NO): NO